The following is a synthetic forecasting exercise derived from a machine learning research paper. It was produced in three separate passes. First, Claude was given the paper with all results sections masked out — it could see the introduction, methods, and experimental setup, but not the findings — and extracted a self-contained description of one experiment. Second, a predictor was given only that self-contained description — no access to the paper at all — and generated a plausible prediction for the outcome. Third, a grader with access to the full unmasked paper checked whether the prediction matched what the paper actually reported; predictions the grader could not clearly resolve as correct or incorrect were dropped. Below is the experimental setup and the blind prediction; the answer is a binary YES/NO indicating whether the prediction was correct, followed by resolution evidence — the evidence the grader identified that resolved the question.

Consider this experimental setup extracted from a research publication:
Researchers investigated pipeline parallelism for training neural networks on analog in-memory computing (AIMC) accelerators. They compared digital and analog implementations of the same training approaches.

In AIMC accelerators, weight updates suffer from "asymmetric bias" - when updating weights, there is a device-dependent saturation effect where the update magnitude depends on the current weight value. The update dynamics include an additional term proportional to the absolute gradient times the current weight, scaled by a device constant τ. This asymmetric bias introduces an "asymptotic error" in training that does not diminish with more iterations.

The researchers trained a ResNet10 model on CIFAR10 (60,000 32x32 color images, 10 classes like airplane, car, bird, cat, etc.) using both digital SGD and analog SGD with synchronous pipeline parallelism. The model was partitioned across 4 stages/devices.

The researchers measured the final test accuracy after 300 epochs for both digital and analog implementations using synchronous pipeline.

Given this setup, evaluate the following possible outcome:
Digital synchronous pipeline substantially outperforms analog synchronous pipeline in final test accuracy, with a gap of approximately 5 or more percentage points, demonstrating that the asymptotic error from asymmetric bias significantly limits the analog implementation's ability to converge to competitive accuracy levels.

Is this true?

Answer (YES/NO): NO